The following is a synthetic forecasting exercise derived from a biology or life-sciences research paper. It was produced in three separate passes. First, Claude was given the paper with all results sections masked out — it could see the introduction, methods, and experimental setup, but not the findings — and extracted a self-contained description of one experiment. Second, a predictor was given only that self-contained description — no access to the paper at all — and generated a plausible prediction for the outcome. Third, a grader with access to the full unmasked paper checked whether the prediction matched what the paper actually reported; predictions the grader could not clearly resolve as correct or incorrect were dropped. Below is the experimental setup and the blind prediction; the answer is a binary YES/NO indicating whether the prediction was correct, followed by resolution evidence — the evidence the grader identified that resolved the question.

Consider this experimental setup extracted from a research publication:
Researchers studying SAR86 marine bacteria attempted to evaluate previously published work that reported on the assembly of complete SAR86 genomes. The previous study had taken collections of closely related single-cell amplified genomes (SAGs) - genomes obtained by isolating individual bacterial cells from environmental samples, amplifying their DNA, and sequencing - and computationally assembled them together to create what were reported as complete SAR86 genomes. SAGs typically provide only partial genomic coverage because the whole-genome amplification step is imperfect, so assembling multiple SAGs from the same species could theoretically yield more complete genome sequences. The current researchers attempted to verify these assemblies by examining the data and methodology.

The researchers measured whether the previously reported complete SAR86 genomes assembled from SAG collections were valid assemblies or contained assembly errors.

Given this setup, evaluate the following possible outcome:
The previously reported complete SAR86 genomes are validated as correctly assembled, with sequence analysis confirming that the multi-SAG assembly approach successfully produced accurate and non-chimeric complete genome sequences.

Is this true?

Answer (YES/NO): NO